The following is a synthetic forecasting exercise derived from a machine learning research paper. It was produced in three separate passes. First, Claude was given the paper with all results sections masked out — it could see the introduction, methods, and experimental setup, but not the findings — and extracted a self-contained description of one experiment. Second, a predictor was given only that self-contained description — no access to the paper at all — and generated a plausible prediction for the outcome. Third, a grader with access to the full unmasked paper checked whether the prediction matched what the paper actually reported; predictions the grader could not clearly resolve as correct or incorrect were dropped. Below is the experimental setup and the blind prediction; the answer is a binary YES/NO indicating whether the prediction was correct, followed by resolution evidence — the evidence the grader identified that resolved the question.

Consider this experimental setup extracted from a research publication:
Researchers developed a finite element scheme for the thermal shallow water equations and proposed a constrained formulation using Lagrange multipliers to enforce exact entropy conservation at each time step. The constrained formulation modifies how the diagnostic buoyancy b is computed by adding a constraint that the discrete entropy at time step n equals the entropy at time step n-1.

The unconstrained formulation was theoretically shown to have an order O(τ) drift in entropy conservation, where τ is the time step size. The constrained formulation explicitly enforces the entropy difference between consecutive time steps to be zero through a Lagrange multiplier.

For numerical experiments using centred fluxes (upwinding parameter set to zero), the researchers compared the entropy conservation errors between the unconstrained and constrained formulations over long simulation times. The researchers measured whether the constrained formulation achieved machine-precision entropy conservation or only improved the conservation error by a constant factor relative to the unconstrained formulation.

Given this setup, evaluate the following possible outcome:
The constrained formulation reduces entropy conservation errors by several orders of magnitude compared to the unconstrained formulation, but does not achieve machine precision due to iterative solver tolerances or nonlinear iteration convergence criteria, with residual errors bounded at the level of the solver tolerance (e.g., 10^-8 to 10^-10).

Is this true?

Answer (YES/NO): NO